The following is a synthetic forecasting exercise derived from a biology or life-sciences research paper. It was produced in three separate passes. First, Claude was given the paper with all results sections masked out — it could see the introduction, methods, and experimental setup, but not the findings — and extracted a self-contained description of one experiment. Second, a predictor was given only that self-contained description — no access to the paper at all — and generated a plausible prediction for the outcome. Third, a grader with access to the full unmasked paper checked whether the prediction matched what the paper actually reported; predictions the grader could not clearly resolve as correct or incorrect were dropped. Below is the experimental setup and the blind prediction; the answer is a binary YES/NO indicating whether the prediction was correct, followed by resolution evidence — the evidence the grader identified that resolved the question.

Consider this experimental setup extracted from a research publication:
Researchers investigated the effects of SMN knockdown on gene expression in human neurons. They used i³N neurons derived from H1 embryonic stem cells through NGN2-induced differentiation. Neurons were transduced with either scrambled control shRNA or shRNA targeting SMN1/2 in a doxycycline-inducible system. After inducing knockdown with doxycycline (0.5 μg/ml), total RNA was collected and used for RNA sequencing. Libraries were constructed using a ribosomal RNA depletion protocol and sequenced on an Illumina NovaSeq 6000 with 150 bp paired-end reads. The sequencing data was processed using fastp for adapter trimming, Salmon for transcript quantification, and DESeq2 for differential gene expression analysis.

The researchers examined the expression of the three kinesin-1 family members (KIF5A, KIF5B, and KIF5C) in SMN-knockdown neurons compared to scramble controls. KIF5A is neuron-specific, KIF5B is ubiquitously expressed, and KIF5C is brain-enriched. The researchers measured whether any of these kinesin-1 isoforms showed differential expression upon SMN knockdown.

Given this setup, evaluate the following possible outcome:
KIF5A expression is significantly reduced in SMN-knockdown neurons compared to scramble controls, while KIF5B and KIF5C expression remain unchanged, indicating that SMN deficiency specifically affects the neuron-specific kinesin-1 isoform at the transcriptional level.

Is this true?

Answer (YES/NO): NO